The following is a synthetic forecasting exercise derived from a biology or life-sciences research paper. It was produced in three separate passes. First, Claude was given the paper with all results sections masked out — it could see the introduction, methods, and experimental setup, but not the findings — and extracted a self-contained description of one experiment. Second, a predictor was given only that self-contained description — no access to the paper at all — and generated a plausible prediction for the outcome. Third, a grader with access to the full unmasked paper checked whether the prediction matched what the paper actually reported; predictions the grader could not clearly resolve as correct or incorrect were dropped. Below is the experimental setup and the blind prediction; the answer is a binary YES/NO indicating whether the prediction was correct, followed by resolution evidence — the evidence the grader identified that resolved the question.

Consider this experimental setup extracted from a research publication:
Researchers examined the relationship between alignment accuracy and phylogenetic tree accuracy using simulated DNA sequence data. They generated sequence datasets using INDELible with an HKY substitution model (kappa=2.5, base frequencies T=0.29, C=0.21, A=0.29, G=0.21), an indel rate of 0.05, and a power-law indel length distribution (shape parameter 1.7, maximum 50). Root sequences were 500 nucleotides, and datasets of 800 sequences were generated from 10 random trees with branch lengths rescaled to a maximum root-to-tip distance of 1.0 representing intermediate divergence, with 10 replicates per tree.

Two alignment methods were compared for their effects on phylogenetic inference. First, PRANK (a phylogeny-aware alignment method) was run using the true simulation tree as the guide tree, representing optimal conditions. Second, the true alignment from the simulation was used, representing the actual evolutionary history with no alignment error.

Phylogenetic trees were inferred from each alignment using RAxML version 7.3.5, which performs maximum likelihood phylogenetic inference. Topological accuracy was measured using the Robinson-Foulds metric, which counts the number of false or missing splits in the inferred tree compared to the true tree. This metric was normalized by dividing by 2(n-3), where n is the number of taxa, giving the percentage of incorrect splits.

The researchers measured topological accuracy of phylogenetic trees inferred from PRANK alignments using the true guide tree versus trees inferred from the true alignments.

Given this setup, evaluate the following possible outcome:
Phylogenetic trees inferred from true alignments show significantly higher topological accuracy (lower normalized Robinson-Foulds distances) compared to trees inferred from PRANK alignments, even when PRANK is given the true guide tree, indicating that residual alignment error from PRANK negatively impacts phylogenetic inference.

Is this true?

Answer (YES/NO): NO